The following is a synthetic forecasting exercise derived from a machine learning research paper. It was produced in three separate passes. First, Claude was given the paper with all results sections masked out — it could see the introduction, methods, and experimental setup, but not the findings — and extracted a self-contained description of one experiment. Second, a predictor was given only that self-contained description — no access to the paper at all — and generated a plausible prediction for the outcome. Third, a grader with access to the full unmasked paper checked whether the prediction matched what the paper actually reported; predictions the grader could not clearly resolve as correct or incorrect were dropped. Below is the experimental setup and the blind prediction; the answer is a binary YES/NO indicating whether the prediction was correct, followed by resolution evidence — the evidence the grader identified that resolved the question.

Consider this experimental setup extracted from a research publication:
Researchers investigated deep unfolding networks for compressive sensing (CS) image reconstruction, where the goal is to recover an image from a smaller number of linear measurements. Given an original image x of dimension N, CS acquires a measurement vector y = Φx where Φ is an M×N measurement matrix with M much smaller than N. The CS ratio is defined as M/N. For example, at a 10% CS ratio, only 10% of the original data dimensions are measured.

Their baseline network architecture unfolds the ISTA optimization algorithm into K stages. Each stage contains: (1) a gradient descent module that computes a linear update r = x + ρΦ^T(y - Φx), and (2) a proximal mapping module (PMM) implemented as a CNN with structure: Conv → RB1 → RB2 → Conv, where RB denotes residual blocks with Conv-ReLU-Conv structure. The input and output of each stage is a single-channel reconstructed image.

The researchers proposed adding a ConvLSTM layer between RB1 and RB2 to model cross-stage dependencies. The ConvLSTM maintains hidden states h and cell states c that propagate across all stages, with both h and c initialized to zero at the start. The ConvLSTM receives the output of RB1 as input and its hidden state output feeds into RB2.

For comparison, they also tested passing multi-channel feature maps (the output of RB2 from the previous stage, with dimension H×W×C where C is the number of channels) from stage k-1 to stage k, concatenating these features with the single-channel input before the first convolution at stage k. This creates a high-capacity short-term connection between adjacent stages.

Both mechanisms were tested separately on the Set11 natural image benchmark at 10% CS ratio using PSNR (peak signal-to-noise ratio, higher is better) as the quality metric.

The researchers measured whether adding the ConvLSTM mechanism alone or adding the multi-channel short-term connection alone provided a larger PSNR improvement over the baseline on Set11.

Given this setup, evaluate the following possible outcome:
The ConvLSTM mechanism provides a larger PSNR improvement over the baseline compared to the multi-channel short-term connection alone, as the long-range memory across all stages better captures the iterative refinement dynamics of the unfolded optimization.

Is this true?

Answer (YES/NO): NO